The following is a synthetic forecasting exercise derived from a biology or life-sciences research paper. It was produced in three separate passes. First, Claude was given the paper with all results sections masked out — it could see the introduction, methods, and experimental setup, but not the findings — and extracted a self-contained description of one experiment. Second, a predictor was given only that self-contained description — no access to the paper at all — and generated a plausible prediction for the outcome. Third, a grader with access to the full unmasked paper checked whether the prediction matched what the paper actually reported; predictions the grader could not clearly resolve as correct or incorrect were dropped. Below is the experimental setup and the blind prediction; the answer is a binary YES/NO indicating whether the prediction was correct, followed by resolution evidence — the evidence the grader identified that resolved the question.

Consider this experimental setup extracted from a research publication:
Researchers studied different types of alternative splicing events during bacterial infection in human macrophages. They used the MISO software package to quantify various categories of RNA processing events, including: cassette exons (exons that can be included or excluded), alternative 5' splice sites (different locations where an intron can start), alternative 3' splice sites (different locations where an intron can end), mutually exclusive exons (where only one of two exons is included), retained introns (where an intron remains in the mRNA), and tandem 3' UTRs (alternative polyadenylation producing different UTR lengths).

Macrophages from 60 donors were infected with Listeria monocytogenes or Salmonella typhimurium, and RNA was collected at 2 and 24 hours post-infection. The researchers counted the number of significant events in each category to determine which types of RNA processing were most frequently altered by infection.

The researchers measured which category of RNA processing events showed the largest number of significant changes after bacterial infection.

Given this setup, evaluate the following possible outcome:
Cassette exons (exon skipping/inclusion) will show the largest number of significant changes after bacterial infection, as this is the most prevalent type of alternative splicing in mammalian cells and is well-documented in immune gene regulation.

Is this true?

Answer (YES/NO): NO